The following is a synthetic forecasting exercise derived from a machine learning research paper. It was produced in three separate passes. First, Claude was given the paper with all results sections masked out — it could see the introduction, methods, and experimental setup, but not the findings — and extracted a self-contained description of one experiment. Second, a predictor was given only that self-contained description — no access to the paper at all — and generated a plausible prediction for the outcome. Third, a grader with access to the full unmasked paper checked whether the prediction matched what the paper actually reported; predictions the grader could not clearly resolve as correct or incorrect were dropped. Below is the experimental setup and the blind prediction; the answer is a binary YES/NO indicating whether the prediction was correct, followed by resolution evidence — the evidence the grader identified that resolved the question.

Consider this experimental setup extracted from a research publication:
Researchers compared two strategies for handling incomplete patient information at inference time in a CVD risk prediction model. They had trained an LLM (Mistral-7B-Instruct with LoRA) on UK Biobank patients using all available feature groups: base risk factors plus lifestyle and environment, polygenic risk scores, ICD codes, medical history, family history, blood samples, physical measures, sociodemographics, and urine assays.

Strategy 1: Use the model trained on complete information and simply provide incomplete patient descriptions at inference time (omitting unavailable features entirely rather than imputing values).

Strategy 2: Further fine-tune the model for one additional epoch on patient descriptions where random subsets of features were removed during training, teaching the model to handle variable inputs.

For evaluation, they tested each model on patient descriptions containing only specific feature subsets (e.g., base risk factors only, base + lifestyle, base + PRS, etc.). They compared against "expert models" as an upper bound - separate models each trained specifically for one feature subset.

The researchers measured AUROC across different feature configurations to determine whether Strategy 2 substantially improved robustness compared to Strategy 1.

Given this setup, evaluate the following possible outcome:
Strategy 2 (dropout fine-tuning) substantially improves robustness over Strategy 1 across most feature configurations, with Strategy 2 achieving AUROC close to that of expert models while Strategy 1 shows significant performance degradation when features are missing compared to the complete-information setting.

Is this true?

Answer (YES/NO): YES